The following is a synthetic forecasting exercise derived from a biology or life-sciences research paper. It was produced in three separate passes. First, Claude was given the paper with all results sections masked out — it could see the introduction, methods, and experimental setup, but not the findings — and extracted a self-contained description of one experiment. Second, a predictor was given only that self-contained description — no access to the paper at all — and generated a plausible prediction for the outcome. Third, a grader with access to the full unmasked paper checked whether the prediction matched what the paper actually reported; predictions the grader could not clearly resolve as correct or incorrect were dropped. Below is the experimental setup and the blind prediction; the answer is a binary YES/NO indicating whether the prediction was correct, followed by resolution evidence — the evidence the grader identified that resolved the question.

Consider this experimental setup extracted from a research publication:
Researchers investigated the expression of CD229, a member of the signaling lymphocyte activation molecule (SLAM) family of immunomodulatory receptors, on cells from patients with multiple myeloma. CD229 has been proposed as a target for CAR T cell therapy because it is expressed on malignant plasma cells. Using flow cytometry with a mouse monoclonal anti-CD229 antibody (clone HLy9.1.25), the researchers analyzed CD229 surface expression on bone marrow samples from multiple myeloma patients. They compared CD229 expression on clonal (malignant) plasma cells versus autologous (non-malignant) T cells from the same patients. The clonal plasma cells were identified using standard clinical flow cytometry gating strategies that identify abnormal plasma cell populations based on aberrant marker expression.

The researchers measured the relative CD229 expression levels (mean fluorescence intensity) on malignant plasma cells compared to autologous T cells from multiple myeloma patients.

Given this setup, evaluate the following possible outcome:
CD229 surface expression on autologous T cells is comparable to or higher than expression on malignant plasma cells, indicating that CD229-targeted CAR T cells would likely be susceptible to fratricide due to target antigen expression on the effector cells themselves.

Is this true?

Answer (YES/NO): NO